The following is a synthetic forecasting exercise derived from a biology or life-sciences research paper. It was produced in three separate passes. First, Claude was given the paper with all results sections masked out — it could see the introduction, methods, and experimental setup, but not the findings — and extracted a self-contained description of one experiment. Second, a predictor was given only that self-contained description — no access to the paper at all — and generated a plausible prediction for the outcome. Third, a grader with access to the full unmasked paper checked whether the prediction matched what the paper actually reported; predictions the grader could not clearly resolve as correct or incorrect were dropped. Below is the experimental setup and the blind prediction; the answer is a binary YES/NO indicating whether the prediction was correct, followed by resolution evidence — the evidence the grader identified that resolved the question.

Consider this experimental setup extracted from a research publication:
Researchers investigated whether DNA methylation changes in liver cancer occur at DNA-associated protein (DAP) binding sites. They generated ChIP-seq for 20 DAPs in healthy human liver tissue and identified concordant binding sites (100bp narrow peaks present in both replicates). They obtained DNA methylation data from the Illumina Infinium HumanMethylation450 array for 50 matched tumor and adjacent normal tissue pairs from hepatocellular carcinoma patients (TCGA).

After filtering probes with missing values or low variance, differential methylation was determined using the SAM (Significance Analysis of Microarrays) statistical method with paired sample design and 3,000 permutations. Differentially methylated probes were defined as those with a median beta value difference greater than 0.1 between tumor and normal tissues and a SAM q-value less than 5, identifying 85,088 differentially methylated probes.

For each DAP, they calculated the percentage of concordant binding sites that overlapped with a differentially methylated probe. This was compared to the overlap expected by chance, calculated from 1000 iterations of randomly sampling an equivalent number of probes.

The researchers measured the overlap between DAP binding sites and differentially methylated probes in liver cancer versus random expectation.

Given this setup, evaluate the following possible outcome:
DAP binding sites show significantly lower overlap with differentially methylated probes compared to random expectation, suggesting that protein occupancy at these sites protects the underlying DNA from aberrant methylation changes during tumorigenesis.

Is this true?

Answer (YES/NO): NO